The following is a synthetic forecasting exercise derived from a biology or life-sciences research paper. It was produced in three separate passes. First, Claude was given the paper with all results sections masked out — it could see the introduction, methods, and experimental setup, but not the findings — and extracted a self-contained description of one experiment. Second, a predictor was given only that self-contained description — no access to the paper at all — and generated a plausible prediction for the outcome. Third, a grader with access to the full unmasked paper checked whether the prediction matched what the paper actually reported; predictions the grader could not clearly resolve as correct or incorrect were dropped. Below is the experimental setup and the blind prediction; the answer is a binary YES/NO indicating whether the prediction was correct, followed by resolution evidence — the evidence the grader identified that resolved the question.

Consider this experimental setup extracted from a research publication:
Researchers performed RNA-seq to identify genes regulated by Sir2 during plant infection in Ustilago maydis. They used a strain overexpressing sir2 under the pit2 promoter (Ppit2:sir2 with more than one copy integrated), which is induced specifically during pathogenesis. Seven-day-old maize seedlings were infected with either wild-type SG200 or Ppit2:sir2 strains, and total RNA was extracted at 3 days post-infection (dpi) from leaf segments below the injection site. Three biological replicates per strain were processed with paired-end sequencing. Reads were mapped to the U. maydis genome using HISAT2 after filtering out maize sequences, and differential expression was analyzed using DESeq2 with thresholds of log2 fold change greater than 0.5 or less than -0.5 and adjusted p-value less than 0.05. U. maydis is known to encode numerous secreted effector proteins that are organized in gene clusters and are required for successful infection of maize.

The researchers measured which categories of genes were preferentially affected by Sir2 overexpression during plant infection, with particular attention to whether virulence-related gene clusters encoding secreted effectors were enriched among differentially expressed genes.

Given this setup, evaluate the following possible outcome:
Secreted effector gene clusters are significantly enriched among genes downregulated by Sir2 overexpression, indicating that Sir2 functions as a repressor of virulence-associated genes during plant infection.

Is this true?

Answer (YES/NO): YES